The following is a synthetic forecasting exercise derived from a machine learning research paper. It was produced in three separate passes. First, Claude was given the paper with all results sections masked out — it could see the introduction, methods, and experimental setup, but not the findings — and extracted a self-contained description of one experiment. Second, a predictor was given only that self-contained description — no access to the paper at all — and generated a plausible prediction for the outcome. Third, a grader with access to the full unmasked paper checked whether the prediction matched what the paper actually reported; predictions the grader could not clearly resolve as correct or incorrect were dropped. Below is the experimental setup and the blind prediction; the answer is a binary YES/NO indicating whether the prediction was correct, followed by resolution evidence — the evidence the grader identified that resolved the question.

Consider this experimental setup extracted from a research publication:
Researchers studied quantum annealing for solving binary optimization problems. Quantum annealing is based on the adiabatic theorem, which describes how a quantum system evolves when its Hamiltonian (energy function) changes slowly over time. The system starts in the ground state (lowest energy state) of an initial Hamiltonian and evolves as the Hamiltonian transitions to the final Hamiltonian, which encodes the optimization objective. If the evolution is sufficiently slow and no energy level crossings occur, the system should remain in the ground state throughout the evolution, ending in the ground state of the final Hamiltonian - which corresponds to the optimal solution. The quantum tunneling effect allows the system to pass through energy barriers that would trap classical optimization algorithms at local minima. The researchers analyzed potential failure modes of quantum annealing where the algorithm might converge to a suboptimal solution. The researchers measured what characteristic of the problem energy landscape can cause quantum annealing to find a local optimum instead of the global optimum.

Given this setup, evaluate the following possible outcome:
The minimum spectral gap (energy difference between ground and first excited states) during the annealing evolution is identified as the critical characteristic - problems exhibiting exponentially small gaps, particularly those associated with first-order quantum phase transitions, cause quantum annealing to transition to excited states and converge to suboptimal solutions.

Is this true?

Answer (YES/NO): NO